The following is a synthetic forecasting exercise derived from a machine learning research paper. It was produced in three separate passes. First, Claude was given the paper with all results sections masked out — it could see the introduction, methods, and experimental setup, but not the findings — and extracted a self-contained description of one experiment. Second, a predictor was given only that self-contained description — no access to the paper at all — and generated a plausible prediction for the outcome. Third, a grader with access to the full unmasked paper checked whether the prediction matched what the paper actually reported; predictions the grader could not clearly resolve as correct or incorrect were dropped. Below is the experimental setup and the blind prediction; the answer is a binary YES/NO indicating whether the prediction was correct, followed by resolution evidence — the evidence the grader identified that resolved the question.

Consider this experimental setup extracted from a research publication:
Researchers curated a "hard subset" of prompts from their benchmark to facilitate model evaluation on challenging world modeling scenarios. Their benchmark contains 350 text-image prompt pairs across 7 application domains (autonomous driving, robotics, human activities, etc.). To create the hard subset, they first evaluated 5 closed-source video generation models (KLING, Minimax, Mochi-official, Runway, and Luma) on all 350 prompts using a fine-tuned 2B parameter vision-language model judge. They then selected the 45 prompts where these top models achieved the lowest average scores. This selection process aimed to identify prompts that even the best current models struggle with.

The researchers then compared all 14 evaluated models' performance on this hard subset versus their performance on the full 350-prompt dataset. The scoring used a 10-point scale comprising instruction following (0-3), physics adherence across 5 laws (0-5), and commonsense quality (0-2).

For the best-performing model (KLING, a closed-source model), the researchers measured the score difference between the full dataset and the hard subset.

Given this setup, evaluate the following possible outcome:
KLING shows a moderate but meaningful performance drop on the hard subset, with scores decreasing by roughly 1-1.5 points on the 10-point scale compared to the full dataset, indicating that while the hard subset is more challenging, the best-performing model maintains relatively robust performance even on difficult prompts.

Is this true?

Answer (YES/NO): YES